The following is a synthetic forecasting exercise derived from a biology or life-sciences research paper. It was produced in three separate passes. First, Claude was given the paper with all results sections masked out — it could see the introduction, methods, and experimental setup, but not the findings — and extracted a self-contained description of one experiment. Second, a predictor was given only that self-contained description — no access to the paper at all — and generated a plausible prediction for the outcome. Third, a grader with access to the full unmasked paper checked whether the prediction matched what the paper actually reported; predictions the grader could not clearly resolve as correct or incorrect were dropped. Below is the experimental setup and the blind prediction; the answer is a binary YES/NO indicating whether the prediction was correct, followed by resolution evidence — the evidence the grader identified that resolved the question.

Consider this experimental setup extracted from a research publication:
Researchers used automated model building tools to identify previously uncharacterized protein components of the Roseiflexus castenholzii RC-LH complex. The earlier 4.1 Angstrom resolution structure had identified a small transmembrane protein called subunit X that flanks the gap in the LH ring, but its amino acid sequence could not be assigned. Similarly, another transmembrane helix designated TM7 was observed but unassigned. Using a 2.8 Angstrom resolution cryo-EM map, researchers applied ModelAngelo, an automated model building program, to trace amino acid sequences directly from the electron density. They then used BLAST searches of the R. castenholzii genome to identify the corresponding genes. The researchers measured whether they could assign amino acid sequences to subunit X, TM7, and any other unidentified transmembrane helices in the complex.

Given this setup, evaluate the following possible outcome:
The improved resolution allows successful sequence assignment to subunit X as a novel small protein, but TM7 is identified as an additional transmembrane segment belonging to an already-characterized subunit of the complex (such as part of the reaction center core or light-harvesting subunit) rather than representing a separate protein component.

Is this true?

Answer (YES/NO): NO